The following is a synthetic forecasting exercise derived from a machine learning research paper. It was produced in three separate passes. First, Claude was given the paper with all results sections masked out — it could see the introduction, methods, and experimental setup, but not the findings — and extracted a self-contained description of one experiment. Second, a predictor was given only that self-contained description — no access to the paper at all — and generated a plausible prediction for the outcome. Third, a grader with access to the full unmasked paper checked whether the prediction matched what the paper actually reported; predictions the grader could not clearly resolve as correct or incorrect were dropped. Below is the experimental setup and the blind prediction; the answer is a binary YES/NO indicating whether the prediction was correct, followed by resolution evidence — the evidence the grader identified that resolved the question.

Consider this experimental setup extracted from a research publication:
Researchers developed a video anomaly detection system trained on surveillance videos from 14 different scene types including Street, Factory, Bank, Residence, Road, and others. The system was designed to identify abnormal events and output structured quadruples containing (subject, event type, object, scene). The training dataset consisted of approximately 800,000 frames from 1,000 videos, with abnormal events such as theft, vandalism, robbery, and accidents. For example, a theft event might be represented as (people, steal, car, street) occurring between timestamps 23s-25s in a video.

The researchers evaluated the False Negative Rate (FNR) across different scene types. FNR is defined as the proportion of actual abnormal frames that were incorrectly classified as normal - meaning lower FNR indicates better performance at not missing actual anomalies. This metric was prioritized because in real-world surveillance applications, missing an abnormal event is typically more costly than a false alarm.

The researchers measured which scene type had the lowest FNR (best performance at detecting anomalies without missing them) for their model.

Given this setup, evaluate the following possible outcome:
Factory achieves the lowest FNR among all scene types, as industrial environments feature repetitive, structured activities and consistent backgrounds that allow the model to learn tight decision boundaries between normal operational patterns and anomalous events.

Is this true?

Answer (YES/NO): YES